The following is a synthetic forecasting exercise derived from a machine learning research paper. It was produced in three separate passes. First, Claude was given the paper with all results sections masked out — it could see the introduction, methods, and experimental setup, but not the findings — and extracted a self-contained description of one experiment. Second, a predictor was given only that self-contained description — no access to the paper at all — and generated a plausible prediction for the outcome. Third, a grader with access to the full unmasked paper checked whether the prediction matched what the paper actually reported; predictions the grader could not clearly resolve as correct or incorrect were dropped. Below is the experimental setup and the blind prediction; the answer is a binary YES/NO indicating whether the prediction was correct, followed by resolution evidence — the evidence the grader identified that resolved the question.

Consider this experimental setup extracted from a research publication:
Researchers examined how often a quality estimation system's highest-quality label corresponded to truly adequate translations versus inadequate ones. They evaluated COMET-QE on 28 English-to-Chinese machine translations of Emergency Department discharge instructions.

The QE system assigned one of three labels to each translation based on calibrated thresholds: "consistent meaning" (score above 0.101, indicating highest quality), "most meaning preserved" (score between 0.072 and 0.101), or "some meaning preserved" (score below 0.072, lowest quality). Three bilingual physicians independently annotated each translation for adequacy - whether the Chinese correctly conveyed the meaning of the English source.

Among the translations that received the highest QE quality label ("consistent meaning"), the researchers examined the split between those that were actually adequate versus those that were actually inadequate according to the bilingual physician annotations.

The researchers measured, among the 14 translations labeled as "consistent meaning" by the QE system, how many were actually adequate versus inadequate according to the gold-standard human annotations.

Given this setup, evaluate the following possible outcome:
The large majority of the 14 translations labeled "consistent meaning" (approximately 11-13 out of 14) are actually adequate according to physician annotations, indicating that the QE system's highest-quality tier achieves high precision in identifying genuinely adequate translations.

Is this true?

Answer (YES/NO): NO